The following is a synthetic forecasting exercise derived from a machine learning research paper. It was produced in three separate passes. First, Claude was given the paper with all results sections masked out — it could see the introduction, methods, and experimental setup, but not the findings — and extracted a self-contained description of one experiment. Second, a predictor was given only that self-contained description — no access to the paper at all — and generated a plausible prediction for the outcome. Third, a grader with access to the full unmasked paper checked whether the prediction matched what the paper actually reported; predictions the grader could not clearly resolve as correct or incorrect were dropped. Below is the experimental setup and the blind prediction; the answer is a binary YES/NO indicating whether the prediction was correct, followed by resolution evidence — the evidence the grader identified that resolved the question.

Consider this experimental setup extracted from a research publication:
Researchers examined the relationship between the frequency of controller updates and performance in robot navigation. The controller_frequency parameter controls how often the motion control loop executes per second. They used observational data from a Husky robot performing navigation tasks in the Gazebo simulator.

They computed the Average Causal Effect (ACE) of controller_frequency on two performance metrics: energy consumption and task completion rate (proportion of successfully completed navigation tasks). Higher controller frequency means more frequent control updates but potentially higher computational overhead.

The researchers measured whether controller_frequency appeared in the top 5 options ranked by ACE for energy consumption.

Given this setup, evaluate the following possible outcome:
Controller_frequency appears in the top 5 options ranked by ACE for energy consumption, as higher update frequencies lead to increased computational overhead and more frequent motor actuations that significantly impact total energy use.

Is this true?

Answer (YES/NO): YES